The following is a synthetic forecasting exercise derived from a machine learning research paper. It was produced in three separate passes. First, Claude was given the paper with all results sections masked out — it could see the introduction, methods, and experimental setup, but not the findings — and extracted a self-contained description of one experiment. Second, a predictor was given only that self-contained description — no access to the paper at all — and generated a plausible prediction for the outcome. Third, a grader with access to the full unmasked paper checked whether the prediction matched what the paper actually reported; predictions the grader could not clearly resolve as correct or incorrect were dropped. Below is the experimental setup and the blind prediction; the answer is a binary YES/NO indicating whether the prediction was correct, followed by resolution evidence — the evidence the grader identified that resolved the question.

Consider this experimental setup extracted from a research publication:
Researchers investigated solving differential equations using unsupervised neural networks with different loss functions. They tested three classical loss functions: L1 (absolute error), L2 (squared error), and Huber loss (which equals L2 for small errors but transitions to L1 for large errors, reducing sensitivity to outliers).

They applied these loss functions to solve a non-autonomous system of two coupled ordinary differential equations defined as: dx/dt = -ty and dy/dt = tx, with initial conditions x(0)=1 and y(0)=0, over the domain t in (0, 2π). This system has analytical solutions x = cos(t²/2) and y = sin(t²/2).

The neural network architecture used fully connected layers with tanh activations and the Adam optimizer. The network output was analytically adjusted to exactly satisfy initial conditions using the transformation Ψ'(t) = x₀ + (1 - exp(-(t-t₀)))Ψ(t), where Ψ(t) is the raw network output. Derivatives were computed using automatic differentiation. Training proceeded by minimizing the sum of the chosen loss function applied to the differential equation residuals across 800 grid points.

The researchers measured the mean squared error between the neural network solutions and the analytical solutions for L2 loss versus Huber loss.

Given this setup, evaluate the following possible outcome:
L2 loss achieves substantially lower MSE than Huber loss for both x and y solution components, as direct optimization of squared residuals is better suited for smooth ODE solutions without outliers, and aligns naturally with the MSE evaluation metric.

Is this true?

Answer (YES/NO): YES